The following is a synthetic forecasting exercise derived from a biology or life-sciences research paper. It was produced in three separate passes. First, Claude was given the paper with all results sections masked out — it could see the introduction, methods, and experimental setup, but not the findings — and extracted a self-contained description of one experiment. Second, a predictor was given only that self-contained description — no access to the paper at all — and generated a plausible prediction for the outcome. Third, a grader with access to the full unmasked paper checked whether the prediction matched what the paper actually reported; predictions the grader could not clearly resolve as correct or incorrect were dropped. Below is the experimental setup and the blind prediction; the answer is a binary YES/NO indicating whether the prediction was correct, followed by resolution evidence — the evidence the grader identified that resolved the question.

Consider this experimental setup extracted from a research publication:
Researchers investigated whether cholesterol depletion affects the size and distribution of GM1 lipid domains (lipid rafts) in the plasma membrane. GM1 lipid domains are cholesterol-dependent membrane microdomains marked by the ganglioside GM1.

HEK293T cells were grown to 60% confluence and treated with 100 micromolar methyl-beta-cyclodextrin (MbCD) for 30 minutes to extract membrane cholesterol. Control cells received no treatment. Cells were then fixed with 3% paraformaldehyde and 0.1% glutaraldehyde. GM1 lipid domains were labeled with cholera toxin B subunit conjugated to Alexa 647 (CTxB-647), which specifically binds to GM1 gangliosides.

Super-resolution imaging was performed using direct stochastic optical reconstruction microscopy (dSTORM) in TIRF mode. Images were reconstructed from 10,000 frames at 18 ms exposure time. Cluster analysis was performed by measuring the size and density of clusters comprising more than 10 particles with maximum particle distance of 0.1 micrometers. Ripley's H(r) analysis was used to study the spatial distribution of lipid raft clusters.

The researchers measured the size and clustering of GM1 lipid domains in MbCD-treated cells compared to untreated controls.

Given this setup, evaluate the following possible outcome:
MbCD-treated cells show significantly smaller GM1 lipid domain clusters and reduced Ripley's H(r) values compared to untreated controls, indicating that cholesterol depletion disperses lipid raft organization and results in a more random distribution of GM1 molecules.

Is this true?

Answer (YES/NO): YES